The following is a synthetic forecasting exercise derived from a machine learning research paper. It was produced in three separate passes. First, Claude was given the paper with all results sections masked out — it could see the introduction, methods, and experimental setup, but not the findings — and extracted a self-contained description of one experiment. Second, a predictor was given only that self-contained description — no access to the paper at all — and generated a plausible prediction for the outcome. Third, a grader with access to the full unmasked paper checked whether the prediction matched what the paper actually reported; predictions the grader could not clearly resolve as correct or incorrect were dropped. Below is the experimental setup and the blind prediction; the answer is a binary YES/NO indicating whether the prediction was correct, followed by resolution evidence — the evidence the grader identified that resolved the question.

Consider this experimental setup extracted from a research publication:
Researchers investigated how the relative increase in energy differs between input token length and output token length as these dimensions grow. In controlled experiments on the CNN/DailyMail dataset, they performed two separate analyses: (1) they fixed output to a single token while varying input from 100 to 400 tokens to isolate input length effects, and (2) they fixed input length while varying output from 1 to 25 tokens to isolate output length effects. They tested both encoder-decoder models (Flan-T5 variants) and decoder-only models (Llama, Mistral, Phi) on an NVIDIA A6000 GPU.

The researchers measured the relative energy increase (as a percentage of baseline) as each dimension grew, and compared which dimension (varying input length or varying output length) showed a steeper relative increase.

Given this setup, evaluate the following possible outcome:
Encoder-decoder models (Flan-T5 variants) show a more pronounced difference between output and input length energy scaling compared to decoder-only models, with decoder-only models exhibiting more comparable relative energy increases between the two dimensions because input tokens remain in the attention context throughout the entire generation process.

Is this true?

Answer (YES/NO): YES